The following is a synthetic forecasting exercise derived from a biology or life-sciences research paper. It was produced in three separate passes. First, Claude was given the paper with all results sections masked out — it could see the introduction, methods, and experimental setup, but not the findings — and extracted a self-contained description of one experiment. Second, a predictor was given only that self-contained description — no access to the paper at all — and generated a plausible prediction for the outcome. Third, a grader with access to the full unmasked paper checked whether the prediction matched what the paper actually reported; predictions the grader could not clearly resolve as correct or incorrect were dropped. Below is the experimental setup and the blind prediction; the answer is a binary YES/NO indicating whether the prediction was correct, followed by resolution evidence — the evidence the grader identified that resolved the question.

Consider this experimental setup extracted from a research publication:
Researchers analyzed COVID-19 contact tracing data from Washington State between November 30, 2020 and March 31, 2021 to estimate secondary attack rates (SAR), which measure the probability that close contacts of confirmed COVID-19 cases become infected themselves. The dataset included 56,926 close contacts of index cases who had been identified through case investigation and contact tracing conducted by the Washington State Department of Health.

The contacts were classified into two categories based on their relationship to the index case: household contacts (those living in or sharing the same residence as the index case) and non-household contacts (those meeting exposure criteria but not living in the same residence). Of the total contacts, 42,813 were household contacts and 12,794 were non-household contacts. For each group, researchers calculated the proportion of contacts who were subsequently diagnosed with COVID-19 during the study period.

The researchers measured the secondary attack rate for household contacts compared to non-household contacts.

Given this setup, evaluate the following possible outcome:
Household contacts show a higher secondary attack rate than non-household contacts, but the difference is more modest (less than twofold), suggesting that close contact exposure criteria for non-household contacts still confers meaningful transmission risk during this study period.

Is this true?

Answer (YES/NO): NO